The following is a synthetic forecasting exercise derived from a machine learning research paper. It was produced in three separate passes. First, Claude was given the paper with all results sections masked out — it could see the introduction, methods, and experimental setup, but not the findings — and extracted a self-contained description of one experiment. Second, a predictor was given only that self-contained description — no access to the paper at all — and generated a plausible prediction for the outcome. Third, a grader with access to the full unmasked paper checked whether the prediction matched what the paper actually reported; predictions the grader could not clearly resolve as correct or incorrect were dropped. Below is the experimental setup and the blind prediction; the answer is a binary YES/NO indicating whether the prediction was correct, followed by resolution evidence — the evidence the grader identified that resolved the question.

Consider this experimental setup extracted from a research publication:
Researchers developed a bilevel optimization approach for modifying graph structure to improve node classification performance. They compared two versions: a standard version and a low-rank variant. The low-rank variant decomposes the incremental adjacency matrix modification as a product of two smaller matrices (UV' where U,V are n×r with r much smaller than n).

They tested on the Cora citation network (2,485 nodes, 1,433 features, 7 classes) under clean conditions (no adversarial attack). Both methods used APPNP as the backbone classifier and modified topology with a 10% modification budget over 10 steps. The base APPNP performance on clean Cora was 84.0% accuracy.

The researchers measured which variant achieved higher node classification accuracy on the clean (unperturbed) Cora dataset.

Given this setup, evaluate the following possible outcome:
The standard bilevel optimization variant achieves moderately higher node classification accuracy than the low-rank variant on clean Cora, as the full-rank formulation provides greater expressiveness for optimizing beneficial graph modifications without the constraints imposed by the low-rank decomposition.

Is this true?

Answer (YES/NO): NO